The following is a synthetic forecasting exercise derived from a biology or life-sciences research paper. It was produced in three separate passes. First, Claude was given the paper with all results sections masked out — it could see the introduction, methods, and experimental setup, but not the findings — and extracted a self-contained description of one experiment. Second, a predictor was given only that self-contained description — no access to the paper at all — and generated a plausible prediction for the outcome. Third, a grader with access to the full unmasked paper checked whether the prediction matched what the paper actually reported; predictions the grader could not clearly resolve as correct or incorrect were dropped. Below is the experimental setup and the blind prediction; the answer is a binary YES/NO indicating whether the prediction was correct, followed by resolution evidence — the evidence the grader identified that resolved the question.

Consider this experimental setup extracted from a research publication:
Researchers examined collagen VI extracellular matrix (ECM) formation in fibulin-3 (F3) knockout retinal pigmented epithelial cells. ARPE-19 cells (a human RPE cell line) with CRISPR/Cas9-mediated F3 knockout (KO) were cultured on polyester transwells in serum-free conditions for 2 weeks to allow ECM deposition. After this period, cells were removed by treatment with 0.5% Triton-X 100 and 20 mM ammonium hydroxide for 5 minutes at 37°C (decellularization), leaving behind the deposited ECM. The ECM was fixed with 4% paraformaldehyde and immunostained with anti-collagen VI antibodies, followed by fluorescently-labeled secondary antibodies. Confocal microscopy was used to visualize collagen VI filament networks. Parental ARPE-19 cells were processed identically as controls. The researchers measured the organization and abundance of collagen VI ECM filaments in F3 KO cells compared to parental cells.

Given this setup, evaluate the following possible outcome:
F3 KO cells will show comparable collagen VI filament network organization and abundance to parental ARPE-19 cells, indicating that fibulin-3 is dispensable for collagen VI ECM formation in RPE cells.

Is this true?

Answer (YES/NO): NO